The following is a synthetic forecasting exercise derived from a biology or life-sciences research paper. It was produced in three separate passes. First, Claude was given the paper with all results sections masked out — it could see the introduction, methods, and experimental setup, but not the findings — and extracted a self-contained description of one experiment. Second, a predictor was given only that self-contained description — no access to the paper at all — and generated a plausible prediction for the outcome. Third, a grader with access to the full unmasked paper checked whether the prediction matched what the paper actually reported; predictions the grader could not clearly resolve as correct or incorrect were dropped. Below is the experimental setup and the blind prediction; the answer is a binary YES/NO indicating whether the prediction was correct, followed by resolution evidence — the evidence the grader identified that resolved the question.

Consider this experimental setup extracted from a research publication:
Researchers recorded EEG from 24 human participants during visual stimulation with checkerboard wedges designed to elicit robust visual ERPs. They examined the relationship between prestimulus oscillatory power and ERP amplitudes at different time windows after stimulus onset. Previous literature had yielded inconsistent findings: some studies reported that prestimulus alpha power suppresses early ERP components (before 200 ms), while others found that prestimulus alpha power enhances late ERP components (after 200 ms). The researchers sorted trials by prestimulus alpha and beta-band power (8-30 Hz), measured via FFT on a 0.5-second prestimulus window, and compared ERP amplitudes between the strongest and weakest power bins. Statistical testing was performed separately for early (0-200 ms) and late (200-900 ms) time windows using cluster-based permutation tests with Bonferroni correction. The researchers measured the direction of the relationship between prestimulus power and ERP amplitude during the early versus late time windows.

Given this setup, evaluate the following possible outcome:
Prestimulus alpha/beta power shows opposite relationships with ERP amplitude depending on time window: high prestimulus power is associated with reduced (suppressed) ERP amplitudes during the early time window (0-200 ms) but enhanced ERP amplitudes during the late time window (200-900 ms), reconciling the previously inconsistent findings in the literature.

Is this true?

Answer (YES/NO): YES